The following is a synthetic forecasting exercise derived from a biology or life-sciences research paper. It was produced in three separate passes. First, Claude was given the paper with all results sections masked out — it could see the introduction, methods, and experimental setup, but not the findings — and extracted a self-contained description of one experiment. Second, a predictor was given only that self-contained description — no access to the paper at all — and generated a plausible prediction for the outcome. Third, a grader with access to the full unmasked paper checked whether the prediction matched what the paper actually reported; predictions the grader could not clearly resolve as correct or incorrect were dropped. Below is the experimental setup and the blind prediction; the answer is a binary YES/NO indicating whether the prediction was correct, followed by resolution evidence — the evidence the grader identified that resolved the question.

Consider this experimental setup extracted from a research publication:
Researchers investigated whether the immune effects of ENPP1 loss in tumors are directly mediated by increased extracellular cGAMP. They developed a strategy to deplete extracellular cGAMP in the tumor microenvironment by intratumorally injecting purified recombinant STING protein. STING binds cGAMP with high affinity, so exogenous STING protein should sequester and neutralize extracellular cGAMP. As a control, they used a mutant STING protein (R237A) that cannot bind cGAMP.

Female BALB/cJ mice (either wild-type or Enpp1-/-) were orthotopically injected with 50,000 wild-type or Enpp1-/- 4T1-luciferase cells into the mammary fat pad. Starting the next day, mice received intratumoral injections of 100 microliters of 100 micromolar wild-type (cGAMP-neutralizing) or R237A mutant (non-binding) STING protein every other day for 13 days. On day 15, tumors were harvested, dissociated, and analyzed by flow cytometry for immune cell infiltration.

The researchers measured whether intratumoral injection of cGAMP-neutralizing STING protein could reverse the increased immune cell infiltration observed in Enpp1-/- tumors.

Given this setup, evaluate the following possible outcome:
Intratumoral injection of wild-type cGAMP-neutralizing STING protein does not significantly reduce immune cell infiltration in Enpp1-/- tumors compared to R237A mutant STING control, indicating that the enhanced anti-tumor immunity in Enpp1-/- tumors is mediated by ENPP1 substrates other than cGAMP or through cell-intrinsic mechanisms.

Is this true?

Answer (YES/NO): NO